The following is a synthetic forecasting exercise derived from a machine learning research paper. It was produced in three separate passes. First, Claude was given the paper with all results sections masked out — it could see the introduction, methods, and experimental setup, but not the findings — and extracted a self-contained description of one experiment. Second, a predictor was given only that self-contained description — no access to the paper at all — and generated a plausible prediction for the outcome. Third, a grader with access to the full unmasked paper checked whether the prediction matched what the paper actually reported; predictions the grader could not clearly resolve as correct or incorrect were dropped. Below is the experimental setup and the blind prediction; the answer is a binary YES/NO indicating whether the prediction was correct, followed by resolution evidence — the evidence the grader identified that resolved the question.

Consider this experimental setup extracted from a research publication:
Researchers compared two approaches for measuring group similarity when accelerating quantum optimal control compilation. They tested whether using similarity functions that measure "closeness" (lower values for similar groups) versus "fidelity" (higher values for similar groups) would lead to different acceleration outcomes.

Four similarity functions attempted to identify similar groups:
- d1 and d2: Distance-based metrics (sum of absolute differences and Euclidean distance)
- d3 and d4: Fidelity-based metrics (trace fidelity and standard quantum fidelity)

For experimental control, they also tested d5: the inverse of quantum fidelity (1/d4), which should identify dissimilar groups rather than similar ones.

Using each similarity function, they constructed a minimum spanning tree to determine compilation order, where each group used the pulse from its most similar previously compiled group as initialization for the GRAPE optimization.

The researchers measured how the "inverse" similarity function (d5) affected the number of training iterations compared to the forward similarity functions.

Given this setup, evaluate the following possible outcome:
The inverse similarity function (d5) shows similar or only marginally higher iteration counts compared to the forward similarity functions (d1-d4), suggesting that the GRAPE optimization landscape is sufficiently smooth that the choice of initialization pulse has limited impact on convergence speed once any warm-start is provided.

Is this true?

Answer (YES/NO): NO